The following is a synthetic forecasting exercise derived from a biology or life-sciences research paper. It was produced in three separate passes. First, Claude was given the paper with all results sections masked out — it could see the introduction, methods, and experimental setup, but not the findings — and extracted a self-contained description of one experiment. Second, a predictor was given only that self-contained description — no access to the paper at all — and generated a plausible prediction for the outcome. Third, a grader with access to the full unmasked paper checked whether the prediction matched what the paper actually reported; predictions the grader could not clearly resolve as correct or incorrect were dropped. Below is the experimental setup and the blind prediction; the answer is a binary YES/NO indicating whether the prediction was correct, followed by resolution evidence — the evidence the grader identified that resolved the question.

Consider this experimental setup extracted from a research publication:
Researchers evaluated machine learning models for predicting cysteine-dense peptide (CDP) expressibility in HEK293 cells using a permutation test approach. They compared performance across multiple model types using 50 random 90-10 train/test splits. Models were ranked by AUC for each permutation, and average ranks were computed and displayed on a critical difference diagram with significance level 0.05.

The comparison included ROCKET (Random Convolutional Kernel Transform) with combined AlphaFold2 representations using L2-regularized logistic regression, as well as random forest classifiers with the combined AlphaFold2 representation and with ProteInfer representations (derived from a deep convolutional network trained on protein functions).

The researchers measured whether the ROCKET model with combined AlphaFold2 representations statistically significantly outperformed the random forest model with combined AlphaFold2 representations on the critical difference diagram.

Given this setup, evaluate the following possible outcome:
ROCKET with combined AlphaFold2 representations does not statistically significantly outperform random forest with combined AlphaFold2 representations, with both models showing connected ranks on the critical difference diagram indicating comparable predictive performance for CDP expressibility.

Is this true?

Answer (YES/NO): NO